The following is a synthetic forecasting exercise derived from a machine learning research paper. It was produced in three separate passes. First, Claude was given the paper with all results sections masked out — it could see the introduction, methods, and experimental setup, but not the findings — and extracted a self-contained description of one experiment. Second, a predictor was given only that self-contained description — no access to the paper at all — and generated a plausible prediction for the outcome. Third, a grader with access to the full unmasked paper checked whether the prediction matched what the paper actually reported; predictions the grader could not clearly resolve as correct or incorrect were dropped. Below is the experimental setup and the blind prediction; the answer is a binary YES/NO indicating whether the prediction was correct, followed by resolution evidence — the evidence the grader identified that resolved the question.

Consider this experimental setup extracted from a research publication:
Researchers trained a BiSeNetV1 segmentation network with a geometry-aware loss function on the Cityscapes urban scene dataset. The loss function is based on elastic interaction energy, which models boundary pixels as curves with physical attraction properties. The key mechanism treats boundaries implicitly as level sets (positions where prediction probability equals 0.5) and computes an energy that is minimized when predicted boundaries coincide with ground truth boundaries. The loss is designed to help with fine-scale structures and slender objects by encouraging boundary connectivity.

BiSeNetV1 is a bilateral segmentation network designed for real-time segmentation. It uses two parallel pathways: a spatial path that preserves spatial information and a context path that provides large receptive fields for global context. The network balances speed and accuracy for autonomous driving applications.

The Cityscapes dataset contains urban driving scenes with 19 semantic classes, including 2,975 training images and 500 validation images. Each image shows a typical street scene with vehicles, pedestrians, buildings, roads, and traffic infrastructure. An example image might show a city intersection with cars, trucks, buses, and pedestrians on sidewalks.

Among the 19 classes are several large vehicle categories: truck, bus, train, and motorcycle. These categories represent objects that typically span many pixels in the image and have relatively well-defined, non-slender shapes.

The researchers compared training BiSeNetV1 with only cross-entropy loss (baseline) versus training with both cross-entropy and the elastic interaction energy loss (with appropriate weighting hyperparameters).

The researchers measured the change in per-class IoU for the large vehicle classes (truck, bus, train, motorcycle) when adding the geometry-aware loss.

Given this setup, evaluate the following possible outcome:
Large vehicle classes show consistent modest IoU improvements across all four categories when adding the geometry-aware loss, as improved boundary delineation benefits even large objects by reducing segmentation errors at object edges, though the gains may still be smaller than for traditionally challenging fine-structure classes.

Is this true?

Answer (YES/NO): NO